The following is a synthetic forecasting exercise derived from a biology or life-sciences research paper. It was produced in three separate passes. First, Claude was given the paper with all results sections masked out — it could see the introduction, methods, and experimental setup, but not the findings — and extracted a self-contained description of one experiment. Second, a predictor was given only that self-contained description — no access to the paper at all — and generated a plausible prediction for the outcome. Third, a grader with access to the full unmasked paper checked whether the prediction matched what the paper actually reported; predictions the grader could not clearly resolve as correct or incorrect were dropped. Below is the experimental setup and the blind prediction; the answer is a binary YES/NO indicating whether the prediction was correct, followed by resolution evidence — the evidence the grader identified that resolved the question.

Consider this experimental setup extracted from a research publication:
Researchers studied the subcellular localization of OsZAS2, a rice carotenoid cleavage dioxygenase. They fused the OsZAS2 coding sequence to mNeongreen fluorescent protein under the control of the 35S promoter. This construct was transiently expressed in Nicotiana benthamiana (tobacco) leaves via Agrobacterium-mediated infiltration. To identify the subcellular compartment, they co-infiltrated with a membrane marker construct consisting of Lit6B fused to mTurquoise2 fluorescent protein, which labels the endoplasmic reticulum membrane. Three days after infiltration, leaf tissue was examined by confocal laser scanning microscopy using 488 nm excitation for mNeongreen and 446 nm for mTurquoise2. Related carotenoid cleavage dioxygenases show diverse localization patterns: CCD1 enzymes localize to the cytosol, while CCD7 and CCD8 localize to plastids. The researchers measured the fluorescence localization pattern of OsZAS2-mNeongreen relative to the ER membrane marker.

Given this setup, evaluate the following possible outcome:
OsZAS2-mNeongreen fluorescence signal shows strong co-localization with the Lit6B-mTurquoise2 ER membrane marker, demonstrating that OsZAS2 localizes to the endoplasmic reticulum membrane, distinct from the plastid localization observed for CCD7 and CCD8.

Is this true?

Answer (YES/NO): NO